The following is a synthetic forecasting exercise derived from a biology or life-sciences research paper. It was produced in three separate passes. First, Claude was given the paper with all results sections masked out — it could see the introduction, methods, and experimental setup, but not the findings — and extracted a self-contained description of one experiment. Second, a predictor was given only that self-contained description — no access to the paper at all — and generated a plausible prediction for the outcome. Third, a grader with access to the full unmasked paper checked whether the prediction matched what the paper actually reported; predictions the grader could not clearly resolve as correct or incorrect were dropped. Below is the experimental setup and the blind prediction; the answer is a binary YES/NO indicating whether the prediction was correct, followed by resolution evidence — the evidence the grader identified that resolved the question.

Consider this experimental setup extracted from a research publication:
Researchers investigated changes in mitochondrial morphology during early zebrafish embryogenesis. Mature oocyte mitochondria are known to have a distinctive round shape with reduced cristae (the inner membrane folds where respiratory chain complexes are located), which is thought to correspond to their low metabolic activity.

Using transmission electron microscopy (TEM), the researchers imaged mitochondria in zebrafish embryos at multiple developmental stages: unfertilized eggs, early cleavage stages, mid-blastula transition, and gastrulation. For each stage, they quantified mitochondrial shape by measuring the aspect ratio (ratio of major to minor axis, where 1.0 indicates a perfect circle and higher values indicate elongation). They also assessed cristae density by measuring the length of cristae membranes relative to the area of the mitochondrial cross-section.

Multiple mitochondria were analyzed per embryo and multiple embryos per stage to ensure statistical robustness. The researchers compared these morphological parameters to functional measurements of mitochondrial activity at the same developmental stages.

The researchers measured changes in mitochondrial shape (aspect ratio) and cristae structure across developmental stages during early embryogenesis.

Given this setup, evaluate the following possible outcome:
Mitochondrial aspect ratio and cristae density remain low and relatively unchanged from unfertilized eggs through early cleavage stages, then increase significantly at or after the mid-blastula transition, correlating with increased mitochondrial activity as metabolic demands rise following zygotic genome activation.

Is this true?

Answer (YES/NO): NO